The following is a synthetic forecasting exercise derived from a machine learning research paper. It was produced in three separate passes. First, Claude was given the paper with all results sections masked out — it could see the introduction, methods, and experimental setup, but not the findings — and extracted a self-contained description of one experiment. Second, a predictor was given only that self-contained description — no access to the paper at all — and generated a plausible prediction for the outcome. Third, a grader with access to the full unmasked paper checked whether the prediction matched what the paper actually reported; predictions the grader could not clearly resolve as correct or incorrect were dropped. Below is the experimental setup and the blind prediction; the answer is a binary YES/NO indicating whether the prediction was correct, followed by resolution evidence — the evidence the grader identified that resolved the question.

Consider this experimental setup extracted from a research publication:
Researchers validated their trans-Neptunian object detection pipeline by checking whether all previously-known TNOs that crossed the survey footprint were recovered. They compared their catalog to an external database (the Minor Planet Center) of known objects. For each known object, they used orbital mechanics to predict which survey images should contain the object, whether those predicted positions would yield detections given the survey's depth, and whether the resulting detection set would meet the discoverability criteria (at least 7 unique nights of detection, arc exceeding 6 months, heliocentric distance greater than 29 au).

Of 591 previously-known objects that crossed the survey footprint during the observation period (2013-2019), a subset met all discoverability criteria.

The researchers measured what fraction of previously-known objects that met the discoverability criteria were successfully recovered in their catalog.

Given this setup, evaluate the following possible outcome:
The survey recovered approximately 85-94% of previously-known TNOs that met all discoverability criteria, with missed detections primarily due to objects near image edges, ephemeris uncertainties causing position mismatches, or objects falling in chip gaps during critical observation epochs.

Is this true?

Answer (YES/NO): NO